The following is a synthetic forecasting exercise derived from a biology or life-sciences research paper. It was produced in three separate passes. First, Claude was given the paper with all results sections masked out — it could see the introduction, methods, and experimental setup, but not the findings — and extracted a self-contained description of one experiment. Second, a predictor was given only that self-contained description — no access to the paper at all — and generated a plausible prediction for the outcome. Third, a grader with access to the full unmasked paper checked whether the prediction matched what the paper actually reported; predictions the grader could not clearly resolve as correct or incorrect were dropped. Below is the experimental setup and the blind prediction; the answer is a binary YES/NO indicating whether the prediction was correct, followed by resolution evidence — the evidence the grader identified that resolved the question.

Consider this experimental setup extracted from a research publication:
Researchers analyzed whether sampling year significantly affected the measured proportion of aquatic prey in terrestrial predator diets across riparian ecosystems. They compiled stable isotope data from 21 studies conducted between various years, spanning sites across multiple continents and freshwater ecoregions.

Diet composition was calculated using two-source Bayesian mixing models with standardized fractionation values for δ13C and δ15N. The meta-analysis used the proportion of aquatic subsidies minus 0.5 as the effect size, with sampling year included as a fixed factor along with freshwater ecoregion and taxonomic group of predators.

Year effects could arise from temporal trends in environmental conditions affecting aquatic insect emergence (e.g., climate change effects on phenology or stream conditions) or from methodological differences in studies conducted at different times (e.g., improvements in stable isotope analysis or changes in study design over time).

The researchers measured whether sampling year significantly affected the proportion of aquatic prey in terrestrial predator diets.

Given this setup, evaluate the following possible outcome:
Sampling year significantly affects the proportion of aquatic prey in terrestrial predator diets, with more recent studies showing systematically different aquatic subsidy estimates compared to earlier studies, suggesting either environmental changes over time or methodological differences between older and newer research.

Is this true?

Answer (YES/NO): NO